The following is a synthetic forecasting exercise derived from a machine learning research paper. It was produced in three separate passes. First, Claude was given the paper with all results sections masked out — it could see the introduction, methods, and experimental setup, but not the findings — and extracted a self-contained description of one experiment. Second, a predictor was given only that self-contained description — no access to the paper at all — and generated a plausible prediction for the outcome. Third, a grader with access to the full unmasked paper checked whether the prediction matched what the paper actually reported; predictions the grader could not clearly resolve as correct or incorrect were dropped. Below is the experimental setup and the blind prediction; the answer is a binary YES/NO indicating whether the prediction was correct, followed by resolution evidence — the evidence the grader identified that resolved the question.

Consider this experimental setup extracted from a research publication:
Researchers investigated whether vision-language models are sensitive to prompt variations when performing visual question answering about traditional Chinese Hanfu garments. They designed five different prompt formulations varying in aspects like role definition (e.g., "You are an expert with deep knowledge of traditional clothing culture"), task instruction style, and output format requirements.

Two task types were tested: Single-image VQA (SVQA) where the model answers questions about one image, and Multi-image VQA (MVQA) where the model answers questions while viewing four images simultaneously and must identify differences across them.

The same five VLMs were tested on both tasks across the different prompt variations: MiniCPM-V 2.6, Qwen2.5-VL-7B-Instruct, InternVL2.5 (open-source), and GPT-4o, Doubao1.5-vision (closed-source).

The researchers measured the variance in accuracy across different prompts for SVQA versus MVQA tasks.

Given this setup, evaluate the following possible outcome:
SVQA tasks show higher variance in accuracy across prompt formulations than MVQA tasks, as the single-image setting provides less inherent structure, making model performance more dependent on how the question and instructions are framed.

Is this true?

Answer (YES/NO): YES